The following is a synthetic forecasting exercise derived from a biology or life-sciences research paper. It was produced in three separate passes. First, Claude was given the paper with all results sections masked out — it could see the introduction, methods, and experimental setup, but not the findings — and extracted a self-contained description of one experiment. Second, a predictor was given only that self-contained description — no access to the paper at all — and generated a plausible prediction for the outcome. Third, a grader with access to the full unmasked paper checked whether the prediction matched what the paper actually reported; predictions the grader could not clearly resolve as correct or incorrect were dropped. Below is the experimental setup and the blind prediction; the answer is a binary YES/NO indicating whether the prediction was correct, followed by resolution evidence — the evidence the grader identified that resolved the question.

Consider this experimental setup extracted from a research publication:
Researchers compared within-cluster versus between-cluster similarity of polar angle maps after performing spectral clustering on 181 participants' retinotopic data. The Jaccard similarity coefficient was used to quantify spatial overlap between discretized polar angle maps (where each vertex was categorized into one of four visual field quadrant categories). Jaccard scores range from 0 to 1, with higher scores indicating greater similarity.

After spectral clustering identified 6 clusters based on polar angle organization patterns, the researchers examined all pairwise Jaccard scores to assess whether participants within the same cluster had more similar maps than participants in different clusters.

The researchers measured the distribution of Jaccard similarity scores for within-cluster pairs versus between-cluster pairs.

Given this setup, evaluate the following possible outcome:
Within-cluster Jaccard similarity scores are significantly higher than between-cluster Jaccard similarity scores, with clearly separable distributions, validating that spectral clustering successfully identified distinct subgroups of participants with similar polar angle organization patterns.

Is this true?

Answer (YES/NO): NO